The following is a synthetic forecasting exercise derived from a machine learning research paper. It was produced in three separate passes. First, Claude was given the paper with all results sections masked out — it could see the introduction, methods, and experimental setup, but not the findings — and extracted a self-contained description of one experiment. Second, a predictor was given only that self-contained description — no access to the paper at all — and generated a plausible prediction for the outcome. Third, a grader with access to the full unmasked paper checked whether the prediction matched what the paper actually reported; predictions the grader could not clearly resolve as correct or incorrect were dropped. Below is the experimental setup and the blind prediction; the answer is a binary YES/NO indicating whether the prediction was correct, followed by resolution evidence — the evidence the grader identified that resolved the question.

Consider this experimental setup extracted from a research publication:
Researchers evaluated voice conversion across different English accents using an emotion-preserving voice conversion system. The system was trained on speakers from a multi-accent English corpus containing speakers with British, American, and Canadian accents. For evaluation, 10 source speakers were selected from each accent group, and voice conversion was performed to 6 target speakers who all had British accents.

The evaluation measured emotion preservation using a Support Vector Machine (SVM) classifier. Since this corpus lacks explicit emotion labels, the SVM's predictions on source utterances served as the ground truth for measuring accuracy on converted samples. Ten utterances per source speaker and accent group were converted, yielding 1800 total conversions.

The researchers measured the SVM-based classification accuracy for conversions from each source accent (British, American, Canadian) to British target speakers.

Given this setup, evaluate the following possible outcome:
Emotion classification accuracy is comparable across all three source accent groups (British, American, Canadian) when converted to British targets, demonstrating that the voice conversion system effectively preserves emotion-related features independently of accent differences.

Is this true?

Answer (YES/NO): YES